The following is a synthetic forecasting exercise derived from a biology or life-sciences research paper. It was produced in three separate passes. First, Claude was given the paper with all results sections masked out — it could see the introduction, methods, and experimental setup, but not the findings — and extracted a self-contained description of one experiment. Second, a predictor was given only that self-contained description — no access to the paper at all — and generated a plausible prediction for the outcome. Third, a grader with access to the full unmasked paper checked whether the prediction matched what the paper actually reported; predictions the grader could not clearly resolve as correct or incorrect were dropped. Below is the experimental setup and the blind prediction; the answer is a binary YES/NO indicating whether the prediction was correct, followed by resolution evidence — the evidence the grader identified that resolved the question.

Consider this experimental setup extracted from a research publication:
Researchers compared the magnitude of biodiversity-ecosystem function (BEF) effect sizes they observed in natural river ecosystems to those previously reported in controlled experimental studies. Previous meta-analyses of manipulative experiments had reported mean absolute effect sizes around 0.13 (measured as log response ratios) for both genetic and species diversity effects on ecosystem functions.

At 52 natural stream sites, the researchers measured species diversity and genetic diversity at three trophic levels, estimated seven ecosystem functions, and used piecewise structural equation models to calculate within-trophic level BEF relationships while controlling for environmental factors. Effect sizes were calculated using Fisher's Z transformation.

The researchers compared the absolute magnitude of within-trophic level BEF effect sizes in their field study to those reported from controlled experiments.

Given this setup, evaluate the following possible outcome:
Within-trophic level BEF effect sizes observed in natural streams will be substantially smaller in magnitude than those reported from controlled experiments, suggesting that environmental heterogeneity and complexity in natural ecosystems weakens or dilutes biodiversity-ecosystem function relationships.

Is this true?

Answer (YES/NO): NO